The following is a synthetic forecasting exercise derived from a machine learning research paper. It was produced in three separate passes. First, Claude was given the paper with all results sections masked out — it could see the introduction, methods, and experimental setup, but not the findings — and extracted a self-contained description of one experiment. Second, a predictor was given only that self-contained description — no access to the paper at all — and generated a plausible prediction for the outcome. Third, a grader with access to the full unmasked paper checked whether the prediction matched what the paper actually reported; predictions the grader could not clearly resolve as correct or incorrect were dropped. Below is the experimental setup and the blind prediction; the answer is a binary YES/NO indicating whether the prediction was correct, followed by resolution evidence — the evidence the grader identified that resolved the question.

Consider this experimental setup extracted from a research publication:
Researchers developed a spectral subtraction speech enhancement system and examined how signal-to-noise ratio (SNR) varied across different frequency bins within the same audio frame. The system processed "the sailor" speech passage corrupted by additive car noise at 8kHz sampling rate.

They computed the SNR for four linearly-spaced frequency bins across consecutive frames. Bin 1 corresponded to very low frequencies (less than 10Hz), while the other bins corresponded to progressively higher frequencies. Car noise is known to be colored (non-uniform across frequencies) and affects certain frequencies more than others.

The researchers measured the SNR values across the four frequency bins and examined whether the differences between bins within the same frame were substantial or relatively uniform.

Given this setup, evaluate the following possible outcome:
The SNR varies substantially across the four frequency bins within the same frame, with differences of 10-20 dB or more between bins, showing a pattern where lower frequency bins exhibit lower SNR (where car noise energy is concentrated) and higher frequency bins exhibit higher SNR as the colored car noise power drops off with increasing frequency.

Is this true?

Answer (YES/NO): NO